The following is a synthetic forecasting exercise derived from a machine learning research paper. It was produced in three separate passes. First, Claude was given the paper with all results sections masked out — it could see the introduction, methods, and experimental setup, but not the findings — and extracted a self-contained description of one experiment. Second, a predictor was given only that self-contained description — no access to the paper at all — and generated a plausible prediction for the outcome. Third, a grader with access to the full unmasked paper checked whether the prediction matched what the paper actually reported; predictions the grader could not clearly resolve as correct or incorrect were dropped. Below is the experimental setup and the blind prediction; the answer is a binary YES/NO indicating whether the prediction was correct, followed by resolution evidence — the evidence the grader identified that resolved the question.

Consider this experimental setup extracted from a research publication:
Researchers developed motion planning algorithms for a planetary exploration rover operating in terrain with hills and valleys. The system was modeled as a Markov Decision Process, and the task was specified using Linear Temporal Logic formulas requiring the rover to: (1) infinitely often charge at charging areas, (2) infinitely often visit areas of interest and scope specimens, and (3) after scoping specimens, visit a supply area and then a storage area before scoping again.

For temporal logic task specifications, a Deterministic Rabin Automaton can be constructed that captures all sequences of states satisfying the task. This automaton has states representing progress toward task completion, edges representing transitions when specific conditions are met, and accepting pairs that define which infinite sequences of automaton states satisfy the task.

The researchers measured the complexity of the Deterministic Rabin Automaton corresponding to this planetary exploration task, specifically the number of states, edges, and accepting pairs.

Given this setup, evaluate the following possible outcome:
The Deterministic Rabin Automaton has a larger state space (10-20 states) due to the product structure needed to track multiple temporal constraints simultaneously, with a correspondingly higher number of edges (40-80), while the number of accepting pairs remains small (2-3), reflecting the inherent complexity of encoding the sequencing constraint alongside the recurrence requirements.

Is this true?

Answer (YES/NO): NO